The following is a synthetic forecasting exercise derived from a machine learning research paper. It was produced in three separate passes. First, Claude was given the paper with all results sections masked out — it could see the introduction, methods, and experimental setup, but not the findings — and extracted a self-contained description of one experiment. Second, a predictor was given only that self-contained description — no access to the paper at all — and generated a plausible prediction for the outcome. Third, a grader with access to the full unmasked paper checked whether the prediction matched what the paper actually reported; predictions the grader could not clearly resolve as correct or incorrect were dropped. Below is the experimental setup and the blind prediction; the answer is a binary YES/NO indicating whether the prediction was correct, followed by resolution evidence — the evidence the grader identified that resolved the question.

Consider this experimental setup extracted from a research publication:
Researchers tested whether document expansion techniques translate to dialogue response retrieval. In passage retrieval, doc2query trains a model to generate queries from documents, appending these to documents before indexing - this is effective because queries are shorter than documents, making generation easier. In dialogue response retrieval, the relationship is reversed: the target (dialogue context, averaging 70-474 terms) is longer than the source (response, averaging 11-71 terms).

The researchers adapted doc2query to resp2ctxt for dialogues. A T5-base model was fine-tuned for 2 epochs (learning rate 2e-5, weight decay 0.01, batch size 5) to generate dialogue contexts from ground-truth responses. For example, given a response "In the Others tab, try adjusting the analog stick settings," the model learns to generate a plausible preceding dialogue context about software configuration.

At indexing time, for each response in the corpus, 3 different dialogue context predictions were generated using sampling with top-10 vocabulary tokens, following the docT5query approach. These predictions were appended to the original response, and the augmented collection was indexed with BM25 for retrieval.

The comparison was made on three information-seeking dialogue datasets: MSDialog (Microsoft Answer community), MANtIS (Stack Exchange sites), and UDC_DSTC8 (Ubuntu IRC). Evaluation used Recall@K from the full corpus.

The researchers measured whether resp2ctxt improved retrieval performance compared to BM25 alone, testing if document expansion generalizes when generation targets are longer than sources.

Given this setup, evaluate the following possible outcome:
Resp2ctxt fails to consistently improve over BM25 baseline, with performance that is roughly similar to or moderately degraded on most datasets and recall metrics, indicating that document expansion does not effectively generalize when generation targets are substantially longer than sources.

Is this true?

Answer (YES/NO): NO